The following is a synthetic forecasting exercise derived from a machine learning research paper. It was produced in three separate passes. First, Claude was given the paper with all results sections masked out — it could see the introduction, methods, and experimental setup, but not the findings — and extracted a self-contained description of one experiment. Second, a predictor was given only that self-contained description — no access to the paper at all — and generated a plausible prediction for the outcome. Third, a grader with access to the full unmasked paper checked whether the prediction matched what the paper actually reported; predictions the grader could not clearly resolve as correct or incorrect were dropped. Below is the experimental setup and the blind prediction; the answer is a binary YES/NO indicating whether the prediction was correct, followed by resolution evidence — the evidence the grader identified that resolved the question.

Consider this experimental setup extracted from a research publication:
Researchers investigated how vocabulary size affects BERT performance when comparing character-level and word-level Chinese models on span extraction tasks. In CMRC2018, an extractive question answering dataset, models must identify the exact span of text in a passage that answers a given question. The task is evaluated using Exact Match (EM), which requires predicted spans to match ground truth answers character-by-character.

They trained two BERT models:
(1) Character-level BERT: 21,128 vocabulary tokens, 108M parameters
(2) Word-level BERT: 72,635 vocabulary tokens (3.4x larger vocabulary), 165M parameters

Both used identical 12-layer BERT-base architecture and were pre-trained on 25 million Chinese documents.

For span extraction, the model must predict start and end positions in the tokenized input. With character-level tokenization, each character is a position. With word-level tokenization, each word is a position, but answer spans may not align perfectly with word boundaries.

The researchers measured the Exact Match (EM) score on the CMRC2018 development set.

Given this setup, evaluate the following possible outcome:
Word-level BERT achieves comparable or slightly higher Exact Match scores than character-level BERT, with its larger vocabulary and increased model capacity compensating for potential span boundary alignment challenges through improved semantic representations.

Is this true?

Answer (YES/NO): NO